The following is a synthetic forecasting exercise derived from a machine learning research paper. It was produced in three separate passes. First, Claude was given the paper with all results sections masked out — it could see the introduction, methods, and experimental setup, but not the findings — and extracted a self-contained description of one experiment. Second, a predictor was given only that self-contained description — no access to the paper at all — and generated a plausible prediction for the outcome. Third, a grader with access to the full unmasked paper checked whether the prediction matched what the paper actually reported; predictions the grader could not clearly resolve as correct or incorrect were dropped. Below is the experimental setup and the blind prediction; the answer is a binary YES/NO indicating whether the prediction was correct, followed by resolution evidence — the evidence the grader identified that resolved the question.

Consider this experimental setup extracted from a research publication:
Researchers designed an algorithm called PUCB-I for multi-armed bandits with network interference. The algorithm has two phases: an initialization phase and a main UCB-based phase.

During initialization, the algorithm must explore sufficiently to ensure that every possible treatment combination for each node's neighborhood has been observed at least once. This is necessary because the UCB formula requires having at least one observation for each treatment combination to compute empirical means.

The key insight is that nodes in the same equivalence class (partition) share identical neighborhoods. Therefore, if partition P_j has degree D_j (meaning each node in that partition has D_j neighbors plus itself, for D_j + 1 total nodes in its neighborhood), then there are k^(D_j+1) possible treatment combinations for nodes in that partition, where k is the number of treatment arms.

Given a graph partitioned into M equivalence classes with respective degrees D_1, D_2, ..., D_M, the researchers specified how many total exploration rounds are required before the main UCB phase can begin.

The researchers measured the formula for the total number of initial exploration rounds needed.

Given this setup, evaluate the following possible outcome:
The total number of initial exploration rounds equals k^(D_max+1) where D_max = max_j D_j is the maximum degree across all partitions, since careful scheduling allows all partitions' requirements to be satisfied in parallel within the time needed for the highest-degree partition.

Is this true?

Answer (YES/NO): NO